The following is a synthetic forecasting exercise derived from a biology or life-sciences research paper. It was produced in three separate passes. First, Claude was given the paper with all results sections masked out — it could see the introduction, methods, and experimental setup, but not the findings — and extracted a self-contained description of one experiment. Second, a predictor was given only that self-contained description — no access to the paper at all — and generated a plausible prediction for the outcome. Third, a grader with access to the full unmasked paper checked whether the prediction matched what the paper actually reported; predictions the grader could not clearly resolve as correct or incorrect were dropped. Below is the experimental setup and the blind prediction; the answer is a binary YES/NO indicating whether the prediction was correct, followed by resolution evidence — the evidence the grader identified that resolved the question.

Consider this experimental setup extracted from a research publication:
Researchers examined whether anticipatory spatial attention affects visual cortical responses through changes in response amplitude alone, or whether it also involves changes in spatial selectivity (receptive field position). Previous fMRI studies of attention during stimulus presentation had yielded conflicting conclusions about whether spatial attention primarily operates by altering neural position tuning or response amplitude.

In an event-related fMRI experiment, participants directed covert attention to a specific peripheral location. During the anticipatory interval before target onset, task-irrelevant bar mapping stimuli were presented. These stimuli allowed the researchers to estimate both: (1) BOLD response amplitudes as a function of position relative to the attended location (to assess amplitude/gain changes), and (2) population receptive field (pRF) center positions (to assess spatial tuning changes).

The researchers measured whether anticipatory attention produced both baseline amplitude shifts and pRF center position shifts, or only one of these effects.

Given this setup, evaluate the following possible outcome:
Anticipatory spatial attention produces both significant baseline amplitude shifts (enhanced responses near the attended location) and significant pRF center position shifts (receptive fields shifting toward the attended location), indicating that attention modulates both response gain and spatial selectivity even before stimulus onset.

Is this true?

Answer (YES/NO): YES